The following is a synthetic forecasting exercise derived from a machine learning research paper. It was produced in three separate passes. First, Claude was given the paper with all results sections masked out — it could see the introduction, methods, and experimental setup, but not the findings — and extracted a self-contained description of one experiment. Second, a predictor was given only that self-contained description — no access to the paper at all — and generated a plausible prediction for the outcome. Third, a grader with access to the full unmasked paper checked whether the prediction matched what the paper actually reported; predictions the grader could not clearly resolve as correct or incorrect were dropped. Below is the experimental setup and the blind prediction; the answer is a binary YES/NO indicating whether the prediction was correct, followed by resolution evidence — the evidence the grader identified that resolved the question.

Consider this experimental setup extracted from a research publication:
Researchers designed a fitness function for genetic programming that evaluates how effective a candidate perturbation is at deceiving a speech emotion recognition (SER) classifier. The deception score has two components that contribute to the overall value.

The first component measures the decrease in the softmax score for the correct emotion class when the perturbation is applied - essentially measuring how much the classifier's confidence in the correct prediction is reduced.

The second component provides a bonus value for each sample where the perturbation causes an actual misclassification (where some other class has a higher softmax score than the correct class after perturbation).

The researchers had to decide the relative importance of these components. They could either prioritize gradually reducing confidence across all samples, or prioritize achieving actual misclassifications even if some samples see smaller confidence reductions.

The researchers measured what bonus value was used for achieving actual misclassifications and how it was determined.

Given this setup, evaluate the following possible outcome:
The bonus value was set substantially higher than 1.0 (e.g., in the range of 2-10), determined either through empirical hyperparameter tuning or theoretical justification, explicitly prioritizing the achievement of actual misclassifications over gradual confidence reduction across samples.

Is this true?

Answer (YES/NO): NO